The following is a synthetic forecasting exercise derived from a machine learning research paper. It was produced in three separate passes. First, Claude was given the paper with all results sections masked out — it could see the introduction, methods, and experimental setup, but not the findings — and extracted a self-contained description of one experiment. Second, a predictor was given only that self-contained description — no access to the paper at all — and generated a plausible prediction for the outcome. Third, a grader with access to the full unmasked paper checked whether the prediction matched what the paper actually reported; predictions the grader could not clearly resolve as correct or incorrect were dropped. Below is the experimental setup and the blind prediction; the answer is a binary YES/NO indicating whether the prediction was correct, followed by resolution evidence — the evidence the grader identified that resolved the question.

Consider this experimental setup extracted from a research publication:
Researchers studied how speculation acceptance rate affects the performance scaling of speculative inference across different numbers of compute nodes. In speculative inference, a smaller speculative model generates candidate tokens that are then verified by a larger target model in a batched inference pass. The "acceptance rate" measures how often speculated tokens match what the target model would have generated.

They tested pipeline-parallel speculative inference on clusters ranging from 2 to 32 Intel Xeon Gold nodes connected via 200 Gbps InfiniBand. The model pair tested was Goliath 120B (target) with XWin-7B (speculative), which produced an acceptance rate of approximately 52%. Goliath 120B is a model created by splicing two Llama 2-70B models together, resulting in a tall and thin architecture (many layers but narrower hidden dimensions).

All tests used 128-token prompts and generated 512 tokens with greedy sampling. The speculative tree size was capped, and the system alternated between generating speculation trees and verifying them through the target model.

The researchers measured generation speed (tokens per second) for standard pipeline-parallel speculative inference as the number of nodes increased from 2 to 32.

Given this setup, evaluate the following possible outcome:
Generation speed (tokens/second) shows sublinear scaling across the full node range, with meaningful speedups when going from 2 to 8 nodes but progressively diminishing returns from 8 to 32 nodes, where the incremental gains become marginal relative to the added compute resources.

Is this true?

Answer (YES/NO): NO